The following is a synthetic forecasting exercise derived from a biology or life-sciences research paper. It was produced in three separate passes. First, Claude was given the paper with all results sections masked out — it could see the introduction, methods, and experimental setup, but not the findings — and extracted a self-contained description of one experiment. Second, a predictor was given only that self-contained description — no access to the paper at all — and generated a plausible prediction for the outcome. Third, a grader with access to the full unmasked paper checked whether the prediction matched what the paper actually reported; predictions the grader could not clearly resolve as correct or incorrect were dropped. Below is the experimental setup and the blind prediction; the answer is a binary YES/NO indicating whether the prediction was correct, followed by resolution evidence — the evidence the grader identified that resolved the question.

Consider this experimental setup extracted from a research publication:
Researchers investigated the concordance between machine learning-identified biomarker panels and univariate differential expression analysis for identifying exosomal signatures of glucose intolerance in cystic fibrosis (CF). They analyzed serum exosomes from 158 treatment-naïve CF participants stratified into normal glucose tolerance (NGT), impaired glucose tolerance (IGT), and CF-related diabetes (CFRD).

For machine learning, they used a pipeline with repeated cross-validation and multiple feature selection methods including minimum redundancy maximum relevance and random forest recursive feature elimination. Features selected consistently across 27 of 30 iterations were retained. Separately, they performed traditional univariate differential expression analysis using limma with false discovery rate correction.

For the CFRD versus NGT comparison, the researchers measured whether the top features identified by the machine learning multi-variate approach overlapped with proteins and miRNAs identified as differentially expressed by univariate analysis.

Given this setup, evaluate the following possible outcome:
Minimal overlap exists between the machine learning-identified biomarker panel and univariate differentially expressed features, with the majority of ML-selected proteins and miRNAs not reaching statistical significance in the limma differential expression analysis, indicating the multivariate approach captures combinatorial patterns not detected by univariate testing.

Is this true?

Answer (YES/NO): NO